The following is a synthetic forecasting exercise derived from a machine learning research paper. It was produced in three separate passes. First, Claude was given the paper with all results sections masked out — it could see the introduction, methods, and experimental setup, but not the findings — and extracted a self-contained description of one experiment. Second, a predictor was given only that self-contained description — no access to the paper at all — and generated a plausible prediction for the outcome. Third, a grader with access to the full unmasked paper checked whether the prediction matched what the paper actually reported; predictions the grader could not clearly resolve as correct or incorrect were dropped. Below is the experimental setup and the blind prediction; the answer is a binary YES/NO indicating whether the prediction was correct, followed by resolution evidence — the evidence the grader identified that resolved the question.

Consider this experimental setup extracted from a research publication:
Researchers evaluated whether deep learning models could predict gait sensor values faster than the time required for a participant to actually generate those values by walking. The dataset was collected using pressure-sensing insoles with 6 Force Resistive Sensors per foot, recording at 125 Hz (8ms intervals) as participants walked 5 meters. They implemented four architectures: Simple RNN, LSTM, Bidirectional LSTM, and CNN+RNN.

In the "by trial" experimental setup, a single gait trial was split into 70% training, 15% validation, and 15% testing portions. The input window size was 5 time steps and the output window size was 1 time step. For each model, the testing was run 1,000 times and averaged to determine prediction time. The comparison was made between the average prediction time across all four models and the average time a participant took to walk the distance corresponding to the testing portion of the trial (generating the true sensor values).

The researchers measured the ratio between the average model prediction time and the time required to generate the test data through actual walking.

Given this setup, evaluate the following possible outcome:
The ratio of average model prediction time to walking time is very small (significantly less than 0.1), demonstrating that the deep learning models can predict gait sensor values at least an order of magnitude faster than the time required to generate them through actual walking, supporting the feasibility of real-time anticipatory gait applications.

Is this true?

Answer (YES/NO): NO